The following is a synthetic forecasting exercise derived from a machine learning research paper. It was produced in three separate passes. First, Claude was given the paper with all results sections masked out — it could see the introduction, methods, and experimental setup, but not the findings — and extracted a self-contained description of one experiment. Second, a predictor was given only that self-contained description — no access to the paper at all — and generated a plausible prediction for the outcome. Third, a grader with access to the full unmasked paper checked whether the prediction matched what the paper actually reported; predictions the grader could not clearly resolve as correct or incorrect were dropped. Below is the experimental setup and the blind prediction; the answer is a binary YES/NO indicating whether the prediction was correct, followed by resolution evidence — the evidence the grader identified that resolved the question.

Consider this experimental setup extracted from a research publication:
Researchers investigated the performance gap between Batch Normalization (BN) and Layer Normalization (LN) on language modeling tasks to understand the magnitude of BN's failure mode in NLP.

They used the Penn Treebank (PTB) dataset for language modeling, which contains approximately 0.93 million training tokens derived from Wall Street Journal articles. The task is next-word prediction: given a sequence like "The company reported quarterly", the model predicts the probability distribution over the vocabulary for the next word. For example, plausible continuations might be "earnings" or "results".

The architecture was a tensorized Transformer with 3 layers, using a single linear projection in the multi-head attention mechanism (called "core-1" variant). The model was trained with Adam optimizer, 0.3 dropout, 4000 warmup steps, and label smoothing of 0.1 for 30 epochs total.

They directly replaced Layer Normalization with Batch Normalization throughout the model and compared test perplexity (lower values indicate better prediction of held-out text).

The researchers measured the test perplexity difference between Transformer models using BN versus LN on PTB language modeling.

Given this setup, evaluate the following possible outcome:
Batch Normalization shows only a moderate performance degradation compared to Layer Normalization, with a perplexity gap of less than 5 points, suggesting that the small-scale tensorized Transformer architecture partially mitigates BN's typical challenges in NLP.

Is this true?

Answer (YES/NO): NO